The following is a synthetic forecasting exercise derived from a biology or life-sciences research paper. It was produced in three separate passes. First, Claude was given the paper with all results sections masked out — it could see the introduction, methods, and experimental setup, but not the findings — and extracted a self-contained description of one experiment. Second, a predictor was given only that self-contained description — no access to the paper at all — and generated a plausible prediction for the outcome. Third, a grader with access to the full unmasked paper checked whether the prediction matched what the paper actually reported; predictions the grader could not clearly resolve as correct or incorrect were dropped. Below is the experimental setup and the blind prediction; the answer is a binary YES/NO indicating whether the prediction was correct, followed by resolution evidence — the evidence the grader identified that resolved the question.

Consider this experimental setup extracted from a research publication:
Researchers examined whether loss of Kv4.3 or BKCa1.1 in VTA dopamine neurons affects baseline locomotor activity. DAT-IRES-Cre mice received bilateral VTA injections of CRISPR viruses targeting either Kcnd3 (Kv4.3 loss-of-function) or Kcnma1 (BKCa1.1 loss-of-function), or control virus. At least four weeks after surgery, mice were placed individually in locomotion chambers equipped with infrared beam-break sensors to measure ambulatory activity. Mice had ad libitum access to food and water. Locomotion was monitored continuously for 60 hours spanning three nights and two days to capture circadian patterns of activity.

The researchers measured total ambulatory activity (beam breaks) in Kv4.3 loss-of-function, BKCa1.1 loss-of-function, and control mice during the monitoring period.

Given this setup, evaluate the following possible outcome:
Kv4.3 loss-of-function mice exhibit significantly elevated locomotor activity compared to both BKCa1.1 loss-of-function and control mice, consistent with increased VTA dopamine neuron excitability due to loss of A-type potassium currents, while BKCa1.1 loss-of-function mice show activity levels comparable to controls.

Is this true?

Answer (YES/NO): NO